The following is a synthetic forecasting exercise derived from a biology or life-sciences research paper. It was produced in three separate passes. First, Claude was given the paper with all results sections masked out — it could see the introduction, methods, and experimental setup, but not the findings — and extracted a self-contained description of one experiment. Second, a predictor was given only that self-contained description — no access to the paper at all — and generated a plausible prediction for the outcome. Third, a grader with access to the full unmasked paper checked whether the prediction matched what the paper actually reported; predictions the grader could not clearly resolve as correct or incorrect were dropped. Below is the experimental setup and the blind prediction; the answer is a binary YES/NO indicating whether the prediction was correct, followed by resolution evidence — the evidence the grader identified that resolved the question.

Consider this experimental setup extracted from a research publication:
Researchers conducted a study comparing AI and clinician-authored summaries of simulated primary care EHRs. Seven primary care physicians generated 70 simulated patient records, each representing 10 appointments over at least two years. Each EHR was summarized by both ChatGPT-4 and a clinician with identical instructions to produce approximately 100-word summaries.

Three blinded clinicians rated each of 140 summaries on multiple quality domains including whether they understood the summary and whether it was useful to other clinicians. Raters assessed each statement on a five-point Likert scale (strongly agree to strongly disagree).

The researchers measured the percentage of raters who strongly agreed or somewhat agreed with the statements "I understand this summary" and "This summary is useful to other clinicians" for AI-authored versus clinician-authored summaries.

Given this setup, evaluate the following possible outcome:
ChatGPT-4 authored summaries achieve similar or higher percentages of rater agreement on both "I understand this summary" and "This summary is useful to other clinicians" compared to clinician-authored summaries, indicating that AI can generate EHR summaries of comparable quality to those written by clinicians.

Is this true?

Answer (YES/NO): YES